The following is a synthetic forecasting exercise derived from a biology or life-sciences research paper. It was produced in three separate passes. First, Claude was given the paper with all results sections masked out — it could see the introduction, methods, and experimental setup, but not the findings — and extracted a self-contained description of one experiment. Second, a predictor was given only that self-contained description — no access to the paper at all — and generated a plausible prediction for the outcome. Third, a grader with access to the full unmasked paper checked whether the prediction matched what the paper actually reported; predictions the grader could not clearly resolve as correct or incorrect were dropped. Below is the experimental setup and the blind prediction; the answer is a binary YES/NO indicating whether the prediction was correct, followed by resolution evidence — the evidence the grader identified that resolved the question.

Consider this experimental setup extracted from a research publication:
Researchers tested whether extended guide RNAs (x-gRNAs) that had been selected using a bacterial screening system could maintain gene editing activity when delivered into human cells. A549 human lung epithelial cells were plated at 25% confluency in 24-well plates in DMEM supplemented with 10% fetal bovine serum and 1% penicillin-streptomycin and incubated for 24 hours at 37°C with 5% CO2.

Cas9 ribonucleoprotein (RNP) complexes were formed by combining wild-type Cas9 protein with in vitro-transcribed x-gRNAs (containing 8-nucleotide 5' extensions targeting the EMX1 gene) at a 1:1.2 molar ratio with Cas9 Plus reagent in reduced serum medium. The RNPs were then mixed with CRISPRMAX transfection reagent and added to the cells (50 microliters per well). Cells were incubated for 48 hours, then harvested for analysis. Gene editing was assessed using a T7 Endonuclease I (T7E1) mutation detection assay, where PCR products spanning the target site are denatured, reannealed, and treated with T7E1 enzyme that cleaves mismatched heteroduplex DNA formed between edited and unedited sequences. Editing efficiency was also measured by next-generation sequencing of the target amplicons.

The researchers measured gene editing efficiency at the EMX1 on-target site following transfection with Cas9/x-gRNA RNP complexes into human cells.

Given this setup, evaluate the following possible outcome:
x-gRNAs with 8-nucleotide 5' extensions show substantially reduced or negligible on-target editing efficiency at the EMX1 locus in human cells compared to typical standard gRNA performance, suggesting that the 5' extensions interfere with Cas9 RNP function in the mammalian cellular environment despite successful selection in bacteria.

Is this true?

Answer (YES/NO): NO